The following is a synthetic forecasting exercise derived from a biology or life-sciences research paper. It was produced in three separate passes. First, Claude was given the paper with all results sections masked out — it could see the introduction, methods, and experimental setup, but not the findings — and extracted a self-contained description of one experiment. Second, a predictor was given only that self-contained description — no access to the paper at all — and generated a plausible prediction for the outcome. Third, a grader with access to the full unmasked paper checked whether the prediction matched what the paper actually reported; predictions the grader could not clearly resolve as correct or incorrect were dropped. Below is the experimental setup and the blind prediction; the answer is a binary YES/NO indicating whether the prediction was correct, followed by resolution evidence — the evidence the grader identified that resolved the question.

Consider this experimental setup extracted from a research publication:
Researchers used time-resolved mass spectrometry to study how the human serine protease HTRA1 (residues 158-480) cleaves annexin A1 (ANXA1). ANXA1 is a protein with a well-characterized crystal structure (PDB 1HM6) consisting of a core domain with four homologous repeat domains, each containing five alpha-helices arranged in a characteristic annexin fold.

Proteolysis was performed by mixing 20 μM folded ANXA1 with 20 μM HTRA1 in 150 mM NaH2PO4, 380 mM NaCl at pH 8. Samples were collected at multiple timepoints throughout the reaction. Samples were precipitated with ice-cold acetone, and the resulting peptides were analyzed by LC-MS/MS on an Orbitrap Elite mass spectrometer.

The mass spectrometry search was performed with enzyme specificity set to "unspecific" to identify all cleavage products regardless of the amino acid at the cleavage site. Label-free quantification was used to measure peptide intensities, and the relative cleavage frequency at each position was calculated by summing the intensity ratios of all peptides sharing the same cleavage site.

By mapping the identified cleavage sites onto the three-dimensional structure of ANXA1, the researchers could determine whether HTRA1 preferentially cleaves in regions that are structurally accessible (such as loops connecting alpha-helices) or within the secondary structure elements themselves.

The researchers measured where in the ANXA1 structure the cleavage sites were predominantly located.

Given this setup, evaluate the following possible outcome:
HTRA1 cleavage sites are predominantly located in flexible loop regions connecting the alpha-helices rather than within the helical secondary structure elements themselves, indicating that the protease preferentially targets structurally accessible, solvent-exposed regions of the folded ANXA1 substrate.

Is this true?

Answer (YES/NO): NO